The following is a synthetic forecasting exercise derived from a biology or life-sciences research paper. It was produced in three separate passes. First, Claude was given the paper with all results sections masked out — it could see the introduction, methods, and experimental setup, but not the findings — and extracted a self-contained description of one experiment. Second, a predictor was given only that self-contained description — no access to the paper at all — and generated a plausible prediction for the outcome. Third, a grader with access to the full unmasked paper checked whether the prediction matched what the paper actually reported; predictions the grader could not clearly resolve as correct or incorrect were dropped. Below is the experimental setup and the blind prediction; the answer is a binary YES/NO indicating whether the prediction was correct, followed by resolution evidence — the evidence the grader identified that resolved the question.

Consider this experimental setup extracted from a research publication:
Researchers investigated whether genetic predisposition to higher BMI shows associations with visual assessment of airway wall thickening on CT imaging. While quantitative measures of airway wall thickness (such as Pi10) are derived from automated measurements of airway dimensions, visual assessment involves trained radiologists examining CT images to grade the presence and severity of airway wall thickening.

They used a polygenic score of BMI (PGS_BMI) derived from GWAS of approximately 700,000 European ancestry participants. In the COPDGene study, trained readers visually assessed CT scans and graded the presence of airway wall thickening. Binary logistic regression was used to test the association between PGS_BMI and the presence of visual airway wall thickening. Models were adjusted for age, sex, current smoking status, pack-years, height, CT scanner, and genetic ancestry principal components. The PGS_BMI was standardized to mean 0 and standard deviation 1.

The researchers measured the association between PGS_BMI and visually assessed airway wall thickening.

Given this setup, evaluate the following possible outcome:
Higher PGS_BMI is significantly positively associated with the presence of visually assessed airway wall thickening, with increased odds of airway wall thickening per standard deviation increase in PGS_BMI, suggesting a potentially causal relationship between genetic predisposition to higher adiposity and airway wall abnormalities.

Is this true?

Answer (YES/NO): YES